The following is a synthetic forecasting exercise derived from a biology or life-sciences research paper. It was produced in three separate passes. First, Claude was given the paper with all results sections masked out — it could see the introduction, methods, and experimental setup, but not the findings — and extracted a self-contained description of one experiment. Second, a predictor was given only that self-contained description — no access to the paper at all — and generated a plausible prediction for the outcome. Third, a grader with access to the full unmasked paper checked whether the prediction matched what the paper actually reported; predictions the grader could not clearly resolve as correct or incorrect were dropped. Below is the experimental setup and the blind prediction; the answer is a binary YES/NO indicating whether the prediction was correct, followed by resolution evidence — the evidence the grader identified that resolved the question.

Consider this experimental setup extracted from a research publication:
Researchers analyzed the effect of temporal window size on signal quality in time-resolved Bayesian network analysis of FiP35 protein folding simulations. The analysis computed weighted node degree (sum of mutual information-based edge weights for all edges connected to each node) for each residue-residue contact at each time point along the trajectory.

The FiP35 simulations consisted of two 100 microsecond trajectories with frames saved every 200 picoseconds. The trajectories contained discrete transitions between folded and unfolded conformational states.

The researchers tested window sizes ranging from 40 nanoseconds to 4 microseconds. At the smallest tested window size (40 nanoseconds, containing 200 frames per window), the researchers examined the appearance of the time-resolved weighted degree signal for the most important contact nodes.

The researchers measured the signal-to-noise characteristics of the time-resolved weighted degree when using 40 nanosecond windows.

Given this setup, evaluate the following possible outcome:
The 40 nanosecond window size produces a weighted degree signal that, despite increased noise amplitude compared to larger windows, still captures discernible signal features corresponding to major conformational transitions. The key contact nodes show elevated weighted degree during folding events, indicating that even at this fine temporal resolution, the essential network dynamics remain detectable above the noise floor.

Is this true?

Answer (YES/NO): YES